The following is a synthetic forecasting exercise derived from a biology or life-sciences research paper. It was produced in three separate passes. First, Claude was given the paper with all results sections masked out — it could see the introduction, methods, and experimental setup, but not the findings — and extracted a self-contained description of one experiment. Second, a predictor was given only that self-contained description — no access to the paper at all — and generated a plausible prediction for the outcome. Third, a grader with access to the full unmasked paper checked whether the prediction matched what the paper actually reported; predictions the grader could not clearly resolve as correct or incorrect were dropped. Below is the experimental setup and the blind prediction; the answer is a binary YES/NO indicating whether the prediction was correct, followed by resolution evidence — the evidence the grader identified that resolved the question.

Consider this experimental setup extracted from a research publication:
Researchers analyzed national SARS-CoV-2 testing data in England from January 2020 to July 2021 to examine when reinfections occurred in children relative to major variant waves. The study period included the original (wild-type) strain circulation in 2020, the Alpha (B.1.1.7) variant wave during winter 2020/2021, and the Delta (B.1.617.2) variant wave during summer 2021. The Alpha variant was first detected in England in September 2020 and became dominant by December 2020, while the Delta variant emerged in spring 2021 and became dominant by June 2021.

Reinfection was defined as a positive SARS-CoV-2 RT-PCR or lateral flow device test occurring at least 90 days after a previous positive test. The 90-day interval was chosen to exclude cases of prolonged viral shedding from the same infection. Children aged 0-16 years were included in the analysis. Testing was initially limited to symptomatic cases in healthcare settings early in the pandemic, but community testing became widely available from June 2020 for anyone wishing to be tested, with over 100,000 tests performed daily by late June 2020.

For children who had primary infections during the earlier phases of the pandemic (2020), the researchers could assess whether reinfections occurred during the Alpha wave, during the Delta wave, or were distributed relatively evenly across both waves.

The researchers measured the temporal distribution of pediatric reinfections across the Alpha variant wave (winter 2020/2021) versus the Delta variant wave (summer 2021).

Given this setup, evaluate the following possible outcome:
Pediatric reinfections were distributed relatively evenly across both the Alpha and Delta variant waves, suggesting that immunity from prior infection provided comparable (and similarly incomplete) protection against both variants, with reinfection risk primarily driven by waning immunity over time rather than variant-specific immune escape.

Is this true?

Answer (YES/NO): NO